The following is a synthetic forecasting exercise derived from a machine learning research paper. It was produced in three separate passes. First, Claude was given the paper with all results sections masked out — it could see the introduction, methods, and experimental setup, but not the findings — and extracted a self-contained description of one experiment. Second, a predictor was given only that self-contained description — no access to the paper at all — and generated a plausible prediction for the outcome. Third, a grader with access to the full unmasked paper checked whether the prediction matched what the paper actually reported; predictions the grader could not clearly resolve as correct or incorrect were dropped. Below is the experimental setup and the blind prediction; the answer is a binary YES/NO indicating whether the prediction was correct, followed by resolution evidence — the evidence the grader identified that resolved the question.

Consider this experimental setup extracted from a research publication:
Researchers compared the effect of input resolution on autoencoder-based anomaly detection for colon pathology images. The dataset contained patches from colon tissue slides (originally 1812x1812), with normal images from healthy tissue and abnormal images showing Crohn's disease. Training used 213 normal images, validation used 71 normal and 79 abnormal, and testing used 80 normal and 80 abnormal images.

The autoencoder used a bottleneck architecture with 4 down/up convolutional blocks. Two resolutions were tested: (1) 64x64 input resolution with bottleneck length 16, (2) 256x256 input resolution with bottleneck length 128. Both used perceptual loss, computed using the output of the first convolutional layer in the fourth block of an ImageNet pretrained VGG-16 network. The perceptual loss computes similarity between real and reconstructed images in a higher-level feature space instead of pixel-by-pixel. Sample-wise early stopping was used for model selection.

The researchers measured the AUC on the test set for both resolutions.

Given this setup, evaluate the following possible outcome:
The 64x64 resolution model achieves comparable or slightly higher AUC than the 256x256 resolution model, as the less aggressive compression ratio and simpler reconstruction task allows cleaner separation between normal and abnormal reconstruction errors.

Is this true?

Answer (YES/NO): NO